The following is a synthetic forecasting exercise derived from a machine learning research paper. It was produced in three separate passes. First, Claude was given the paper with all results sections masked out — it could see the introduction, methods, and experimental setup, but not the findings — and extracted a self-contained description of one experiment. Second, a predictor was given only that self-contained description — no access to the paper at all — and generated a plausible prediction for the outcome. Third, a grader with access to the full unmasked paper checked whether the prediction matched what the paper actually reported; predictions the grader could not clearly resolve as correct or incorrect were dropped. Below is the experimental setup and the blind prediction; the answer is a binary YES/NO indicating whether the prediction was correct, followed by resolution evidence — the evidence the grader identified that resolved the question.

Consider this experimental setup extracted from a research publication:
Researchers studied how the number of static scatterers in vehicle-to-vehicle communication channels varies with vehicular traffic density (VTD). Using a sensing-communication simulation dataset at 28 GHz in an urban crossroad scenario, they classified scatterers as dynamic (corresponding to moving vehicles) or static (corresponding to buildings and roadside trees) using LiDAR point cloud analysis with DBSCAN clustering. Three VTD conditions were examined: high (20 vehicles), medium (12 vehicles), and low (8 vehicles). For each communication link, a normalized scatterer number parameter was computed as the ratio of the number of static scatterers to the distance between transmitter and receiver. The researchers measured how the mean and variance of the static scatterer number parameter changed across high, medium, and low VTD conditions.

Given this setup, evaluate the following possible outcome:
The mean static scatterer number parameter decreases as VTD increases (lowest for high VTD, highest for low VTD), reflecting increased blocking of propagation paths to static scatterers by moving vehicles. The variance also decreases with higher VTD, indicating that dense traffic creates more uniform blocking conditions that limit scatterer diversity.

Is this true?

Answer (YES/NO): NO